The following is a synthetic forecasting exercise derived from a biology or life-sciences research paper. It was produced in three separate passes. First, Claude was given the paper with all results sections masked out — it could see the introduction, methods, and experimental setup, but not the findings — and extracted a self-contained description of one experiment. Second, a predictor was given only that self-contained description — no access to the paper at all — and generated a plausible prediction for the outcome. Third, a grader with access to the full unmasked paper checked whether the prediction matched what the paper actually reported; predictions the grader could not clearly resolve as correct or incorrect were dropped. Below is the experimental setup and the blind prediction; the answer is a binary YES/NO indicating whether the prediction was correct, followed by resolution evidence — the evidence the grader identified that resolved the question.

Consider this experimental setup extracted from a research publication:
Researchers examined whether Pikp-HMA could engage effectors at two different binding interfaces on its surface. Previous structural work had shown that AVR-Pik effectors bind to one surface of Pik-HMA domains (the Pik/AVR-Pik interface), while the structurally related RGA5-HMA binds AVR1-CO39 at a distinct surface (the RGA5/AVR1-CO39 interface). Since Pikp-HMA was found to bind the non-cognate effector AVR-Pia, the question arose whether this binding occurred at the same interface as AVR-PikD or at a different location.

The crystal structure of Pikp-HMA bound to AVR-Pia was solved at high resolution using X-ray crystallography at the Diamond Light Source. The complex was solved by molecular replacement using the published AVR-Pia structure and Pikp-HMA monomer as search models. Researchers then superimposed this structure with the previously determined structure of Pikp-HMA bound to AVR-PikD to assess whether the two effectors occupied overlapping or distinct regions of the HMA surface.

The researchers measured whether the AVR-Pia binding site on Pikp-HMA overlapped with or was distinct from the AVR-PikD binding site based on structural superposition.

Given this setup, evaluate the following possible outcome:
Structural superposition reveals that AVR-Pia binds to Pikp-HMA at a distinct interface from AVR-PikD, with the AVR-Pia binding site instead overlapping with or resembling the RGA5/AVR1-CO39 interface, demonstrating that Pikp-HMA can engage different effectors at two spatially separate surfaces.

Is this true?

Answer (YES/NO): YES